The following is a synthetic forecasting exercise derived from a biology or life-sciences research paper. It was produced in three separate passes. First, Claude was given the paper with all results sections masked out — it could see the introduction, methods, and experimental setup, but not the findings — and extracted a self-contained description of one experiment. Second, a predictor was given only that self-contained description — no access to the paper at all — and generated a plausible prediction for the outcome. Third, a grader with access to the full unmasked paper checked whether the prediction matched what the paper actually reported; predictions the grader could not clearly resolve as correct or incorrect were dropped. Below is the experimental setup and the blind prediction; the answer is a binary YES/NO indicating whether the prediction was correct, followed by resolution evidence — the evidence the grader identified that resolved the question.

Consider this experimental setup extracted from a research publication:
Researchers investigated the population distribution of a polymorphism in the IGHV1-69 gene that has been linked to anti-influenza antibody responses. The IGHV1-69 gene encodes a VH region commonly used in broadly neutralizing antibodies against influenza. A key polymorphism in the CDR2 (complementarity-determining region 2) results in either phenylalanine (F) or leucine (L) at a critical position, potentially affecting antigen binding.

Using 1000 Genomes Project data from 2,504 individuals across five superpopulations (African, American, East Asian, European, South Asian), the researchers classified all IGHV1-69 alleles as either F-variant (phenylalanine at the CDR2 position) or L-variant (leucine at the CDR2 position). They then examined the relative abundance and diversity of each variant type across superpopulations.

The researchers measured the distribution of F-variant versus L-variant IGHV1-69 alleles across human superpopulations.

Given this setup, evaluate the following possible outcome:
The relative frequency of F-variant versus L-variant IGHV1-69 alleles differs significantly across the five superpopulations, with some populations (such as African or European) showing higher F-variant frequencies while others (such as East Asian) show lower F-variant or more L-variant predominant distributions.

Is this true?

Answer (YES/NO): YES